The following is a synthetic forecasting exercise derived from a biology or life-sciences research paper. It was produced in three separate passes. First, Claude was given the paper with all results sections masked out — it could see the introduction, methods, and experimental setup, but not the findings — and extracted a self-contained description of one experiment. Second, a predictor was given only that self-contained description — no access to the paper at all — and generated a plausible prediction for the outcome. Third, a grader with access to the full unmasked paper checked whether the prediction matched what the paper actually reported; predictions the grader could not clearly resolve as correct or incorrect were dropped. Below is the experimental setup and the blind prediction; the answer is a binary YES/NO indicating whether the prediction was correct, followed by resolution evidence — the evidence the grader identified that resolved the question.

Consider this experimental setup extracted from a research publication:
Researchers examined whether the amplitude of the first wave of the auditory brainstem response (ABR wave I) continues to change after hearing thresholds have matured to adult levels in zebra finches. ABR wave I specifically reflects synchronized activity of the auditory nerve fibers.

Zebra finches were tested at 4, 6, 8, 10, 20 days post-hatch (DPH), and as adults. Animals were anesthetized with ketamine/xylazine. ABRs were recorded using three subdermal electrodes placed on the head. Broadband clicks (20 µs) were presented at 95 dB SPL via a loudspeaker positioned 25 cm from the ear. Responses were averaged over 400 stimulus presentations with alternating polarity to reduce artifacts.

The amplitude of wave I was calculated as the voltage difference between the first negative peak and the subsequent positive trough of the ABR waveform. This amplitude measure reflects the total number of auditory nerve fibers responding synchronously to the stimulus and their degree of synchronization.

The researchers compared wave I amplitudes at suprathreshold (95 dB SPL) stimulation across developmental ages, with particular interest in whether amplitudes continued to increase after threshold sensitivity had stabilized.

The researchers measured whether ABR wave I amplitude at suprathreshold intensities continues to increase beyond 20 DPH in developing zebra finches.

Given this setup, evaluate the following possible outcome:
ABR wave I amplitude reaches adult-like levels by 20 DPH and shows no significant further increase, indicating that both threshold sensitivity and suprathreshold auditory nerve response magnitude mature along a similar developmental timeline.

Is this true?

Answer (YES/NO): NO